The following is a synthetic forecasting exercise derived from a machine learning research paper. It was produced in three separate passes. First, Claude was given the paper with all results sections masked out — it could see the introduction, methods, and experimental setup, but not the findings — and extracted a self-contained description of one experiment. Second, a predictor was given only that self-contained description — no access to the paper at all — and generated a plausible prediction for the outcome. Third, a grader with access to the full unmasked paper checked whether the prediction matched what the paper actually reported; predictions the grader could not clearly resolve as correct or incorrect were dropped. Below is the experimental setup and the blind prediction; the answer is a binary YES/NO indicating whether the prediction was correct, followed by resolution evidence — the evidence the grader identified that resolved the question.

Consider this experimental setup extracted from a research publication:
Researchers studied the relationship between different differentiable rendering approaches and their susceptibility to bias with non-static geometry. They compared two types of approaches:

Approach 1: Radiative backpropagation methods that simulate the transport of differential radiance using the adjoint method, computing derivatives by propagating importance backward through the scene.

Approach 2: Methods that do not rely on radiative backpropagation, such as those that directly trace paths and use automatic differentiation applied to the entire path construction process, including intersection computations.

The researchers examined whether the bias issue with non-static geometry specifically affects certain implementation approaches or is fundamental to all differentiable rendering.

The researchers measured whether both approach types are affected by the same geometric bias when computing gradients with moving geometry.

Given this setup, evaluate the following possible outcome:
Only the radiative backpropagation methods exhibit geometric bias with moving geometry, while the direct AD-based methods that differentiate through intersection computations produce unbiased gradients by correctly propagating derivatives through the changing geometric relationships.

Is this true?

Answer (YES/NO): YES